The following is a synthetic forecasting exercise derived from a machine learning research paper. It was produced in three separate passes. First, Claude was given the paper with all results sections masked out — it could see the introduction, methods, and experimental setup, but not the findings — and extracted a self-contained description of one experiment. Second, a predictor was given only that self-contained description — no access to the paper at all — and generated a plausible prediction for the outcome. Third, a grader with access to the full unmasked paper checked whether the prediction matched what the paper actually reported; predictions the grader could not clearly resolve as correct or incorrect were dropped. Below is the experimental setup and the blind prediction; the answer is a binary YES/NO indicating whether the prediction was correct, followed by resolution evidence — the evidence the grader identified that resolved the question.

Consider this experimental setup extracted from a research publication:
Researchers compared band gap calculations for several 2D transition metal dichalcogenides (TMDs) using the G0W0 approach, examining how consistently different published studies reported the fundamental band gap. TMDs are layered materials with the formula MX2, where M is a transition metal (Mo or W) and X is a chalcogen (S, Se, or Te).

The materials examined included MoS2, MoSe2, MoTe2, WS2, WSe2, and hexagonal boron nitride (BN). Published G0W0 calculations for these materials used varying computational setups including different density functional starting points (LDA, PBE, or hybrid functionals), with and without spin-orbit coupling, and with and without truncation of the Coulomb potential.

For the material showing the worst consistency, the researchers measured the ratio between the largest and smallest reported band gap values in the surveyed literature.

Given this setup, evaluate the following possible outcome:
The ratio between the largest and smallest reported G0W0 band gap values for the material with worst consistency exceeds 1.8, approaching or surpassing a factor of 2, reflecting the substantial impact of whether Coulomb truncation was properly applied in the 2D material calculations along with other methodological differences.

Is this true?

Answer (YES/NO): NO